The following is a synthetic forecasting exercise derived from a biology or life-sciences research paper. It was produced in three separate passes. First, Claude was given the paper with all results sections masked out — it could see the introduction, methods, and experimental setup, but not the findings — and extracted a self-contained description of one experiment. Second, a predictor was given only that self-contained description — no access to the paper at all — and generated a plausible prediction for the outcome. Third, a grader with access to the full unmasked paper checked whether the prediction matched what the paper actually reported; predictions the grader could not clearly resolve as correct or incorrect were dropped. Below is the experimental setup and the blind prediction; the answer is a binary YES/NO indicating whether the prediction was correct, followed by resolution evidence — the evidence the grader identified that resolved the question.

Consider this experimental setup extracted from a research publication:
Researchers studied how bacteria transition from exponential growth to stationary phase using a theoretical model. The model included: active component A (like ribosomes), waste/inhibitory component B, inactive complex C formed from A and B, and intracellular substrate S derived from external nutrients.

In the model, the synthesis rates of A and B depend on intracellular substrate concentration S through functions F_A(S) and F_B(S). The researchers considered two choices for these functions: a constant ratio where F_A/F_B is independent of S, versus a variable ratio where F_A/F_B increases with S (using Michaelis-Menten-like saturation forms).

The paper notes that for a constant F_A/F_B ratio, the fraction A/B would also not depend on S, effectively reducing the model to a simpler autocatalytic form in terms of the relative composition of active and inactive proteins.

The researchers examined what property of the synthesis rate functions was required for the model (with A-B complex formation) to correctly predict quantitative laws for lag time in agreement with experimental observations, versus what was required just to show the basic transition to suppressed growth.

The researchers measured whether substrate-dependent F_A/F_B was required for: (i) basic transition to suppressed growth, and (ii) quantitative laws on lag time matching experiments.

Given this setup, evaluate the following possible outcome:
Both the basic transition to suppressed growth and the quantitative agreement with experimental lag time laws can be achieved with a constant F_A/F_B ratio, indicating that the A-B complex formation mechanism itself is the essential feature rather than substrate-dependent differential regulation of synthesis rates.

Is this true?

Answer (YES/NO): NO